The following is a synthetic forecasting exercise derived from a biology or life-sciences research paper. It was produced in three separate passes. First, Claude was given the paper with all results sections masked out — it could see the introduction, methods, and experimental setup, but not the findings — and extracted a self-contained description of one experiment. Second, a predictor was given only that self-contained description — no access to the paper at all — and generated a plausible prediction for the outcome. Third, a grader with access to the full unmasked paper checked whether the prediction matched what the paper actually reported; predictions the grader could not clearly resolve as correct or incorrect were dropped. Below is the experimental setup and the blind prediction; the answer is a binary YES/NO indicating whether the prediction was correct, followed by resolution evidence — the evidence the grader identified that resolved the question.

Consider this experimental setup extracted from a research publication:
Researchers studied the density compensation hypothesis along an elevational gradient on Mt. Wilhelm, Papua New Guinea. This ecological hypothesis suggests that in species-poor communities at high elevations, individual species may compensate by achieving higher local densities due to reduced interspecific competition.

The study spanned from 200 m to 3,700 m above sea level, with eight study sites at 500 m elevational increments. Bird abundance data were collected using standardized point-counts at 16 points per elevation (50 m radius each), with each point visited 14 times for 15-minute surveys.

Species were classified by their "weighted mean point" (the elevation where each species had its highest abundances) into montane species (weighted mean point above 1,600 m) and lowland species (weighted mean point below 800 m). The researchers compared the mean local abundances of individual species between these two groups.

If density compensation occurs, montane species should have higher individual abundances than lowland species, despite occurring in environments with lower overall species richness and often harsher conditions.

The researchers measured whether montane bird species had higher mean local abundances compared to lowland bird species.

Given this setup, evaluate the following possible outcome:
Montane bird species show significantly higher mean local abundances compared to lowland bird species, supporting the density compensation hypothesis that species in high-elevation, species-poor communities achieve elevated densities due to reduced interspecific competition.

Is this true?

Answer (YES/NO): YES